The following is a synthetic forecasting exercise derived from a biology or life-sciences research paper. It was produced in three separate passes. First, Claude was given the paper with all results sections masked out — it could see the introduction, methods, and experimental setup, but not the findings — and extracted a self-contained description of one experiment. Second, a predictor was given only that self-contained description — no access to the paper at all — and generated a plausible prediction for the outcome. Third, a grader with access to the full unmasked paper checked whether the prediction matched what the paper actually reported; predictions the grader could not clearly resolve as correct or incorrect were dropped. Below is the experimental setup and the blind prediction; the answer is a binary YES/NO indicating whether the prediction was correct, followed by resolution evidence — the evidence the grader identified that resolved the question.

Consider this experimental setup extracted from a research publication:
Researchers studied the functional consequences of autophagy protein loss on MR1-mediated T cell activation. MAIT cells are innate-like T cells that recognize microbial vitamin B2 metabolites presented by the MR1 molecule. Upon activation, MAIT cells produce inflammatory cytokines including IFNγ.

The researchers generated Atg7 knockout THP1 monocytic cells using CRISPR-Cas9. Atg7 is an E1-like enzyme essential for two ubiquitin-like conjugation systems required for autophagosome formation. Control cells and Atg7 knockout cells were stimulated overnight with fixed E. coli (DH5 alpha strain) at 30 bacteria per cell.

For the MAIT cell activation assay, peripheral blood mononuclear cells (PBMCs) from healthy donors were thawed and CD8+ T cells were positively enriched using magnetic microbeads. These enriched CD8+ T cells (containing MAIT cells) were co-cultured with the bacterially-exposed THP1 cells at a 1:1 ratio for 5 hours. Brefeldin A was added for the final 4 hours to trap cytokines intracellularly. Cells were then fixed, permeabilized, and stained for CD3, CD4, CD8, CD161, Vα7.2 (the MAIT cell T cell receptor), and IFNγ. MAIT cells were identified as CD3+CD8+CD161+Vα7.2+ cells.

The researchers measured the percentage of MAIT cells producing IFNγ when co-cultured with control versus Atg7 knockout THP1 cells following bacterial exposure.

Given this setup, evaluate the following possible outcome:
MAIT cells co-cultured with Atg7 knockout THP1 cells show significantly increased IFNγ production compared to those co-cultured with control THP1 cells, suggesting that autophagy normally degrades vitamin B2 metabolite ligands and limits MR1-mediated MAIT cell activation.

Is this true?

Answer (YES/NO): YES